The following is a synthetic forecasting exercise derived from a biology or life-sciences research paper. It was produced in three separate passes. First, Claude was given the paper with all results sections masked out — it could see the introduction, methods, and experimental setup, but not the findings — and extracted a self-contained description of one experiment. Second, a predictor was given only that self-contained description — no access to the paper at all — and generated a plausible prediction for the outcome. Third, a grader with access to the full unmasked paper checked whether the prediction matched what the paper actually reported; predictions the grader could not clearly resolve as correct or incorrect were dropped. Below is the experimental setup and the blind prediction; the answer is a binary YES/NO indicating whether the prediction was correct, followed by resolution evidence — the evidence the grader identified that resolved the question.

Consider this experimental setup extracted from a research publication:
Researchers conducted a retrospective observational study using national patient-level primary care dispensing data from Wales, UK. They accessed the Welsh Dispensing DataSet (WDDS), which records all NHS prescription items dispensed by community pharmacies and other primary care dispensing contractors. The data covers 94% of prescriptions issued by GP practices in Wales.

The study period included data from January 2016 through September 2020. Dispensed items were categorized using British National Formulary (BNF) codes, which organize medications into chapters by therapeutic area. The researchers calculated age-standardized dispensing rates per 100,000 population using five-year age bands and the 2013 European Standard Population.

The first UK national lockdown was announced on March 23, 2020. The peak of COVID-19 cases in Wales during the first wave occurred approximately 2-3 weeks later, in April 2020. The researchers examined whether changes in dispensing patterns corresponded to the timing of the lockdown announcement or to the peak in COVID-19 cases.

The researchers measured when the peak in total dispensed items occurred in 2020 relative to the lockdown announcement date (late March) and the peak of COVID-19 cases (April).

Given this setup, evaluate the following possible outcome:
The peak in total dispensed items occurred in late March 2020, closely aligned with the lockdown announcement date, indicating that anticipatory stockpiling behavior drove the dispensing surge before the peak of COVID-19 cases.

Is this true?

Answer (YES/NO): YES